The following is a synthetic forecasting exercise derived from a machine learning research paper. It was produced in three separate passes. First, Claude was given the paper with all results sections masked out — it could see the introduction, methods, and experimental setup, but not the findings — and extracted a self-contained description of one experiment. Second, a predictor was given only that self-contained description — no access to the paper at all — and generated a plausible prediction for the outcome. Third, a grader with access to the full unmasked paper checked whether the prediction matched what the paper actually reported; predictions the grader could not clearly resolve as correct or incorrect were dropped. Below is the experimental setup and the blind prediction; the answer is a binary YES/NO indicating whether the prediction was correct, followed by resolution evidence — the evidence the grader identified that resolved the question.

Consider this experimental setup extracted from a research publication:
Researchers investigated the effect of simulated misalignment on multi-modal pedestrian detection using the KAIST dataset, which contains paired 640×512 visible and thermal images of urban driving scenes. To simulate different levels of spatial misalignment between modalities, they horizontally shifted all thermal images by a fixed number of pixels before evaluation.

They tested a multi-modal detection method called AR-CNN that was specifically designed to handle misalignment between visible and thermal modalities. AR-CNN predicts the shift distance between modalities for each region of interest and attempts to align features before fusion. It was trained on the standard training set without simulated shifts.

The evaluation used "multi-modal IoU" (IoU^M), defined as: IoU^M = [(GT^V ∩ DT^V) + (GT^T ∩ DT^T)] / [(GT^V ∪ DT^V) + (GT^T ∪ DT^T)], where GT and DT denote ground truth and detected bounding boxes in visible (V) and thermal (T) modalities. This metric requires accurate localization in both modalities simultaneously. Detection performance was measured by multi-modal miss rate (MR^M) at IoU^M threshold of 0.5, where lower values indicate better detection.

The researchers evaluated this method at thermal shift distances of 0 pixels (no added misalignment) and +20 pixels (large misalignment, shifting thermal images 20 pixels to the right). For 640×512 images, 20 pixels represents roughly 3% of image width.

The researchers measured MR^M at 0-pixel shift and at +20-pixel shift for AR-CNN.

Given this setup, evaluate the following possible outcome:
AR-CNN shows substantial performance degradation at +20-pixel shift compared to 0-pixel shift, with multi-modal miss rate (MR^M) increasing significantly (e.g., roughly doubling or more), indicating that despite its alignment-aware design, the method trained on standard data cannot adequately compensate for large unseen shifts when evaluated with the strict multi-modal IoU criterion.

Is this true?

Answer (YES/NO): YES